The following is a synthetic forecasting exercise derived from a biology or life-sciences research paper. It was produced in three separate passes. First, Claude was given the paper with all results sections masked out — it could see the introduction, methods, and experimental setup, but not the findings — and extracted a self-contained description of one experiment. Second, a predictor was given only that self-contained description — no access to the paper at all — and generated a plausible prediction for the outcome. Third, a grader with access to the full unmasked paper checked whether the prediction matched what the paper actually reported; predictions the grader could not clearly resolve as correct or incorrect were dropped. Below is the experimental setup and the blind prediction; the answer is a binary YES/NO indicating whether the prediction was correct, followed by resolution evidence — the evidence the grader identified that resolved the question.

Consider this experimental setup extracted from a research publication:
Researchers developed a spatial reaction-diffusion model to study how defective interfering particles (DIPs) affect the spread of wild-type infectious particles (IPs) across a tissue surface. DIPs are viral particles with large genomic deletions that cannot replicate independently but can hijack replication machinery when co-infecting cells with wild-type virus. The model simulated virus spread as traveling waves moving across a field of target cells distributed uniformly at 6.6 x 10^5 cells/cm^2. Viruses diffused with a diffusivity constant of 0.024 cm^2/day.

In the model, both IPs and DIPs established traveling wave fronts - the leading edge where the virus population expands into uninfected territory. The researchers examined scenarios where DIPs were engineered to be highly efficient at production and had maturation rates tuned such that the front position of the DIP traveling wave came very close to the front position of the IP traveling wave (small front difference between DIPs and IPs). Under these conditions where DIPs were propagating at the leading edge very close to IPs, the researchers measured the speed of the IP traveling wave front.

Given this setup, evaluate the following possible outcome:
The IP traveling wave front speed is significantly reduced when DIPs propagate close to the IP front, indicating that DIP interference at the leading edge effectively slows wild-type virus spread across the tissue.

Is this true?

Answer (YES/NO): NO